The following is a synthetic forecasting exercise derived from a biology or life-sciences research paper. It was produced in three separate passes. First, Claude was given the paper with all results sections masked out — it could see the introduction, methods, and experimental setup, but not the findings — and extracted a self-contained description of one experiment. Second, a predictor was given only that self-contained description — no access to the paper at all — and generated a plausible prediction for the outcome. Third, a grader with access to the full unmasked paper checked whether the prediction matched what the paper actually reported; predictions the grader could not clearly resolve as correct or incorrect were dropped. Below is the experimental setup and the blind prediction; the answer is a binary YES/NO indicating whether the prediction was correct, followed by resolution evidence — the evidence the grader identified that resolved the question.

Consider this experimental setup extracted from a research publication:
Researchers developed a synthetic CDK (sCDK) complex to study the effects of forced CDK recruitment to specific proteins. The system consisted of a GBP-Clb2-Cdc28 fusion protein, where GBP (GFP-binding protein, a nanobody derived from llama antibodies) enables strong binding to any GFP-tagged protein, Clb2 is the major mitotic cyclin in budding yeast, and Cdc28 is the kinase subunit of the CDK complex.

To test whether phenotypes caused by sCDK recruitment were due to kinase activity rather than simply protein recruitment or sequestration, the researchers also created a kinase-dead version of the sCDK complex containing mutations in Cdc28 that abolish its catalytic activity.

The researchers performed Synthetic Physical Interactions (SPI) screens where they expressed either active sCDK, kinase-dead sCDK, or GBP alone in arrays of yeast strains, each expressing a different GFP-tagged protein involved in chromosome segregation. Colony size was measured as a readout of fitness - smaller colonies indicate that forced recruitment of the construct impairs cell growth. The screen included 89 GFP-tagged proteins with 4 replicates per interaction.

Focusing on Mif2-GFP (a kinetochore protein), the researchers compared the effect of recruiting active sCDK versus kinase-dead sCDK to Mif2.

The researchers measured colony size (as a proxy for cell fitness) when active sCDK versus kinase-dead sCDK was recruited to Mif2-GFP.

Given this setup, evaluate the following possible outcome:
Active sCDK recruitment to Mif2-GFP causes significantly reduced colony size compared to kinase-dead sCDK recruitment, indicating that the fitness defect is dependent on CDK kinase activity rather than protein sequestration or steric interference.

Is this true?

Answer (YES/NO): YES